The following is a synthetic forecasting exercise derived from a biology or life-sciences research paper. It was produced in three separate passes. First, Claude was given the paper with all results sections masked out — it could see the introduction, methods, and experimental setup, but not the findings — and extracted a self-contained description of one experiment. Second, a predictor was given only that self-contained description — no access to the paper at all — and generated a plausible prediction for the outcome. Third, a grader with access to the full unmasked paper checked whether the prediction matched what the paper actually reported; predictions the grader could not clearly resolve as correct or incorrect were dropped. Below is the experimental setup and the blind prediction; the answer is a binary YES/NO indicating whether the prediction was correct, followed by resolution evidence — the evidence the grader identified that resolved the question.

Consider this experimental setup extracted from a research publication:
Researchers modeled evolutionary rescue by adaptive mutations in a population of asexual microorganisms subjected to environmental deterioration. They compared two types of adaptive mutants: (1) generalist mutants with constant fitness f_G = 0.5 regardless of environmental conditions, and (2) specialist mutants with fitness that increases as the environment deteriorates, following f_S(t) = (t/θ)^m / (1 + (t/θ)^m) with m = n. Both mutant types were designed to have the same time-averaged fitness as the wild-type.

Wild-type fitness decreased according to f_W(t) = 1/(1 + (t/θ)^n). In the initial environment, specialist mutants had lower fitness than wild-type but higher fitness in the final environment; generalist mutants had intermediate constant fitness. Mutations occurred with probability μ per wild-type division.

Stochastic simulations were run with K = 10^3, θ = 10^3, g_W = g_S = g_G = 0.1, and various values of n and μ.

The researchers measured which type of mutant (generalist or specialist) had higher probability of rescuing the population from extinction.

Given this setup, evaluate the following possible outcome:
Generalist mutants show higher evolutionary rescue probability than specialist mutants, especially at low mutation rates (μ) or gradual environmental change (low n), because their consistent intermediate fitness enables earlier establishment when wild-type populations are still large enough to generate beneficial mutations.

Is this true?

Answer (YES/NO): NO